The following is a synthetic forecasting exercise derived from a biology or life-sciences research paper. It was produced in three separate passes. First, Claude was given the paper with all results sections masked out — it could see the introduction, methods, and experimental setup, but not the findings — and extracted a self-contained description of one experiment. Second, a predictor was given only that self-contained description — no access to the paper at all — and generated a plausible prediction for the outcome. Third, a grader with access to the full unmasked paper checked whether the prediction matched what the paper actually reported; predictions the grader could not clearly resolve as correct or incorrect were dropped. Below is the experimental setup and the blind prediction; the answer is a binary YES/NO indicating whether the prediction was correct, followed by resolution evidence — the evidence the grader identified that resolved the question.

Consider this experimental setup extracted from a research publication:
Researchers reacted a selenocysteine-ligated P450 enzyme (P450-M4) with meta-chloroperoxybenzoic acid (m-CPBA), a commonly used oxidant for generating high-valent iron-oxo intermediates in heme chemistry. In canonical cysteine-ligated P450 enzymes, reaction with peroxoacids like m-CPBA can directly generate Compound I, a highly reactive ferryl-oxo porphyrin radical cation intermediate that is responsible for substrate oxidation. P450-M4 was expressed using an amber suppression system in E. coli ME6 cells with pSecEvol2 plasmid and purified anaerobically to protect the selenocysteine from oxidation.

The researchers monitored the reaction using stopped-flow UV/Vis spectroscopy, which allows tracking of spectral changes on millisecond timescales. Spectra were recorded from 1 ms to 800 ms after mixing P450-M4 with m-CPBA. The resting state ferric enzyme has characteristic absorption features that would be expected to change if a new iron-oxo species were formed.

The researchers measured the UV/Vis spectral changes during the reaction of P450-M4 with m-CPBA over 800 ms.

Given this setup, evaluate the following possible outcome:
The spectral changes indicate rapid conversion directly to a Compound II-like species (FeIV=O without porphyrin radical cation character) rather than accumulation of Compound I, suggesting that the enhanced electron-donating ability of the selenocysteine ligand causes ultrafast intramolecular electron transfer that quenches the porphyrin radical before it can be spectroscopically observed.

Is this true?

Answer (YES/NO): YES